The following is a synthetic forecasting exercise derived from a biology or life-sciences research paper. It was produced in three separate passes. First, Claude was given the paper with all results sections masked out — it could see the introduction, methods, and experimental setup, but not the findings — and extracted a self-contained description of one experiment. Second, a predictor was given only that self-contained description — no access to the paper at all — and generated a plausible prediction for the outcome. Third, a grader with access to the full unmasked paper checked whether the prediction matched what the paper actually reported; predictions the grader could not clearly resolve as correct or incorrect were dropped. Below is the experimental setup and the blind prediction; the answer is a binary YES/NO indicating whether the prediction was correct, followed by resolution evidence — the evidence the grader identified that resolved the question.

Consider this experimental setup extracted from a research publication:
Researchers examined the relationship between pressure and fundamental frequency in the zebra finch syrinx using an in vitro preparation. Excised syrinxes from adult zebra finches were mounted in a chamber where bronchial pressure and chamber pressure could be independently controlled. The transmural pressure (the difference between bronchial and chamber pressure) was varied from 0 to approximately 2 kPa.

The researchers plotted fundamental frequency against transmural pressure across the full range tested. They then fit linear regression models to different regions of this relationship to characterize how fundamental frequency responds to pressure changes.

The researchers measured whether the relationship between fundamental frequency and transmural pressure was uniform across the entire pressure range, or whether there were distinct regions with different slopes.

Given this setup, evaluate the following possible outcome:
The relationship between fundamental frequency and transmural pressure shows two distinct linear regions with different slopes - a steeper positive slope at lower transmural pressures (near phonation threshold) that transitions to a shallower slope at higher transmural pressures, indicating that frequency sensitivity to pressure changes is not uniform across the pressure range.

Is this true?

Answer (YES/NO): YES